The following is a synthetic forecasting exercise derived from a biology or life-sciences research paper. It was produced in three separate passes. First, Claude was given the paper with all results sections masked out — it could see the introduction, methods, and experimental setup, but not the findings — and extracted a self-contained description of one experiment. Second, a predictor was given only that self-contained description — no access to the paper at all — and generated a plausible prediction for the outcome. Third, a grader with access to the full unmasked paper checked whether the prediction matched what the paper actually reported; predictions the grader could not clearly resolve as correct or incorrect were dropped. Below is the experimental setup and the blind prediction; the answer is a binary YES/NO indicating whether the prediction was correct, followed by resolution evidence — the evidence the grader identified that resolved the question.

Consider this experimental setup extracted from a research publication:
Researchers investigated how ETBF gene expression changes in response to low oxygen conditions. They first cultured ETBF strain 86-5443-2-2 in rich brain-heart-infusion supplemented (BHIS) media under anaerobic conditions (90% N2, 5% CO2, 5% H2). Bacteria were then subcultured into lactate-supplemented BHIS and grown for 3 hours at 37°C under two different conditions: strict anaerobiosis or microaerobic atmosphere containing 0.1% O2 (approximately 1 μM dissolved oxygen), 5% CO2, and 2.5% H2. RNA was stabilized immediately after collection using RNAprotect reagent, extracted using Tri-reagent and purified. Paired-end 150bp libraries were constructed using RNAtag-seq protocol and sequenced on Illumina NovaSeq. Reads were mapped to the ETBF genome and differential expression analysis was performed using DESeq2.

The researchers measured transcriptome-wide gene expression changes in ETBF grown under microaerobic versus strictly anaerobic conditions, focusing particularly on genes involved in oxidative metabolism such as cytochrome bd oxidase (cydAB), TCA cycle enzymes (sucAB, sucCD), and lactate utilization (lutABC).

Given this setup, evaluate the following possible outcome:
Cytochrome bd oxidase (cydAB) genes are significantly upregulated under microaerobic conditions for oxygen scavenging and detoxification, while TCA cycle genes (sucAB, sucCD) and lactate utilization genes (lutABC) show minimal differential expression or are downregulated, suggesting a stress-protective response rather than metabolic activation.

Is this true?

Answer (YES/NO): NO